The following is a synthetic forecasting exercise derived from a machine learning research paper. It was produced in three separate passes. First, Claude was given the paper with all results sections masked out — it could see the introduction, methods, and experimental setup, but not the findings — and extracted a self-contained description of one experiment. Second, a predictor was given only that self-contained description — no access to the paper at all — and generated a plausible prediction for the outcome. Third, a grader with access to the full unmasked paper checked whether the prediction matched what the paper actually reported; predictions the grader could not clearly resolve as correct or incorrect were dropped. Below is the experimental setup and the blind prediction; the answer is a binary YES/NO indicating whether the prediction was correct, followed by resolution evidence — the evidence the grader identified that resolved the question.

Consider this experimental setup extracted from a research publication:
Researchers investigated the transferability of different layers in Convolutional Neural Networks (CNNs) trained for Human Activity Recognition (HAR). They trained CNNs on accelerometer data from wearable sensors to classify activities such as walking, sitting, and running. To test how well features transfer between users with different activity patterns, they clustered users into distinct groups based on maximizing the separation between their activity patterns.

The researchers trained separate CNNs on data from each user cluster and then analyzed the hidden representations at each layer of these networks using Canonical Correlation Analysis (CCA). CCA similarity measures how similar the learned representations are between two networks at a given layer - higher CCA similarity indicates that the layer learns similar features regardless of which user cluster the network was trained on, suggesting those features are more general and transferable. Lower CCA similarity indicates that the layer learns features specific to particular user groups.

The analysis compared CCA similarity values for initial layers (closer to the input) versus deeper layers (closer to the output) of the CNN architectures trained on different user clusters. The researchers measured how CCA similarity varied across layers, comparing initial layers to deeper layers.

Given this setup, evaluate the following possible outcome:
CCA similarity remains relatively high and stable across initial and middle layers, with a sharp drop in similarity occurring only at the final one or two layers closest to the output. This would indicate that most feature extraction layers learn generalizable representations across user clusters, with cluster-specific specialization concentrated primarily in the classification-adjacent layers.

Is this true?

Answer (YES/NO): YES